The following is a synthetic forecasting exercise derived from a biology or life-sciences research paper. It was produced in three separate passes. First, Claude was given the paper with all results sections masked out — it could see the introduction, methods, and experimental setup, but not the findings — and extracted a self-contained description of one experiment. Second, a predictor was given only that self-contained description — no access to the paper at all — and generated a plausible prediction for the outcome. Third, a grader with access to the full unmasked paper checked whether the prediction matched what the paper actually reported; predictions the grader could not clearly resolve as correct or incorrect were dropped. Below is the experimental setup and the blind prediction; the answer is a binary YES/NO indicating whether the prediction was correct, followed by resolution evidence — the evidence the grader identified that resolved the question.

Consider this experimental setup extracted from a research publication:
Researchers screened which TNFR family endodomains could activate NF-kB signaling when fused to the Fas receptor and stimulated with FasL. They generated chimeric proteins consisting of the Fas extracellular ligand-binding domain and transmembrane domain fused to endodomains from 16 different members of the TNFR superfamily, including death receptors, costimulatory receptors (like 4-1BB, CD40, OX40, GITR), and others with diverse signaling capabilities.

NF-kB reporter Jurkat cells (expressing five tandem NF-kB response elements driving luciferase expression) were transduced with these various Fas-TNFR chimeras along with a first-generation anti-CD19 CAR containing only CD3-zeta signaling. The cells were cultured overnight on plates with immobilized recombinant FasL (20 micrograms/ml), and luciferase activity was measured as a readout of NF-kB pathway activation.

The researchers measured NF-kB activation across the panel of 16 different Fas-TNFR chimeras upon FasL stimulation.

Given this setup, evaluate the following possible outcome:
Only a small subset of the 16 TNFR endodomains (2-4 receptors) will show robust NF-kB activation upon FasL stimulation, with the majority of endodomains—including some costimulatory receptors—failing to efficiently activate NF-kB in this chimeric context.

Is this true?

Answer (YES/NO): YES